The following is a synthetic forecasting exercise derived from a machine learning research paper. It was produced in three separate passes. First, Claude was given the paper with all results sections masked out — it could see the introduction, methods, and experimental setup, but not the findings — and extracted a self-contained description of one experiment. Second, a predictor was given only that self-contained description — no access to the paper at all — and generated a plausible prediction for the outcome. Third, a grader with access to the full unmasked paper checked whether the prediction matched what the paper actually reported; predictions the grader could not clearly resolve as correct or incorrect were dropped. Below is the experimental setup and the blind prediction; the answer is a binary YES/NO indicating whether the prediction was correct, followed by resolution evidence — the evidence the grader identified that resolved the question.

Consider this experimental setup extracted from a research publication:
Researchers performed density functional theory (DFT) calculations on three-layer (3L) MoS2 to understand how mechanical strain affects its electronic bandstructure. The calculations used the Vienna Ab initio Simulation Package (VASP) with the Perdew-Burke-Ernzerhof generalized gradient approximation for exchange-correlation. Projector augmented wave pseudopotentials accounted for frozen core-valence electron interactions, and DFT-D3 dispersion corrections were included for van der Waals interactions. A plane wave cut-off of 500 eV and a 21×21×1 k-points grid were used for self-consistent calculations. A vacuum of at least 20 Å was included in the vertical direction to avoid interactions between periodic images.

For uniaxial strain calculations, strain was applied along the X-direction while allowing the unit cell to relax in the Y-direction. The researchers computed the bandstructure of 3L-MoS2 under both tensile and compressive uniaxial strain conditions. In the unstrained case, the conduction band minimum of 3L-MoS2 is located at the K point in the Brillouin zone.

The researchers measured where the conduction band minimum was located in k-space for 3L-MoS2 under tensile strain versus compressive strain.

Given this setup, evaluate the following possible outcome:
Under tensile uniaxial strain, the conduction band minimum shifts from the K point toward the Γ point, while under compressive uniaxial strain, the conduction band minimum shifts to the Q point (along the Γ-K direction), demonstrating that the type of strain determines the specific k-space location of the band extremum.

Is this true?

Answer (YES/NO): NO